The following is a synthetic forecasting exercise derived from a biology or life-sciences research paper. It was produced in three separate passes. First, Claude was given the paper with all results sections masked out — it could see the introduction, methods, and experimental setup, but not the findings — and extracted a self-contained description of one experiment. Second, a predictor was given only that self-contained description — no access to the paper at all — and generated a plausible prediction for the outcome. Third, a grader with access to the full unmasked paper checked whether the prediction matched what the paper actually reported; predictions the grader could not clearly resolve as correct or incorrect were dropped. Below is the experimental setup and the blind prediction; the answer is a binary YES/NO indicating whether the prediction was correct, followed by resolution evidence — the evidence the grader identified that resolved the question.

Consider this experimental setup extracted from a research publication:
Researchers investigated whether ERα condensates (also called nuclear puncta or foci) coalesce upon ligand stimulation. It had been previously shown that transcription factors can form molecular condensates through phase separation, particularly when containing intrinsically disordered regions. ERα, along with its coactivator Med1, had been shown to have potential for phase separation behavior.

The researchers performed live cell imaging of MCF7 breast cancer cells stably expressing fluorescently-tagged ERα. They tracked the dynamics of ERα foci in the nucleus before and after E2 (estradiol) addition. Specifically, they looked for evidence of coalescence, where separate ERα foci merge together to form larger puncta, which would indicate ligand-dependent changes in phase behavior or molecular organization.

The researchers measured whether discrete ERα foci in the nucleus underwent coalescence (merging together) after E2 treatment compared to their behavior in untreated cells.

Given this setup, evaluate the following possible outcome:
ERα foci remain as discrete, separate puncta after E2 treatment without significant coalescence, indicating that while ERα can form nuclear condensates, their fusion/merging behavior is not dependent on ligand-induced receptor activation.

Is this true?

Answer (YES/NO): NO